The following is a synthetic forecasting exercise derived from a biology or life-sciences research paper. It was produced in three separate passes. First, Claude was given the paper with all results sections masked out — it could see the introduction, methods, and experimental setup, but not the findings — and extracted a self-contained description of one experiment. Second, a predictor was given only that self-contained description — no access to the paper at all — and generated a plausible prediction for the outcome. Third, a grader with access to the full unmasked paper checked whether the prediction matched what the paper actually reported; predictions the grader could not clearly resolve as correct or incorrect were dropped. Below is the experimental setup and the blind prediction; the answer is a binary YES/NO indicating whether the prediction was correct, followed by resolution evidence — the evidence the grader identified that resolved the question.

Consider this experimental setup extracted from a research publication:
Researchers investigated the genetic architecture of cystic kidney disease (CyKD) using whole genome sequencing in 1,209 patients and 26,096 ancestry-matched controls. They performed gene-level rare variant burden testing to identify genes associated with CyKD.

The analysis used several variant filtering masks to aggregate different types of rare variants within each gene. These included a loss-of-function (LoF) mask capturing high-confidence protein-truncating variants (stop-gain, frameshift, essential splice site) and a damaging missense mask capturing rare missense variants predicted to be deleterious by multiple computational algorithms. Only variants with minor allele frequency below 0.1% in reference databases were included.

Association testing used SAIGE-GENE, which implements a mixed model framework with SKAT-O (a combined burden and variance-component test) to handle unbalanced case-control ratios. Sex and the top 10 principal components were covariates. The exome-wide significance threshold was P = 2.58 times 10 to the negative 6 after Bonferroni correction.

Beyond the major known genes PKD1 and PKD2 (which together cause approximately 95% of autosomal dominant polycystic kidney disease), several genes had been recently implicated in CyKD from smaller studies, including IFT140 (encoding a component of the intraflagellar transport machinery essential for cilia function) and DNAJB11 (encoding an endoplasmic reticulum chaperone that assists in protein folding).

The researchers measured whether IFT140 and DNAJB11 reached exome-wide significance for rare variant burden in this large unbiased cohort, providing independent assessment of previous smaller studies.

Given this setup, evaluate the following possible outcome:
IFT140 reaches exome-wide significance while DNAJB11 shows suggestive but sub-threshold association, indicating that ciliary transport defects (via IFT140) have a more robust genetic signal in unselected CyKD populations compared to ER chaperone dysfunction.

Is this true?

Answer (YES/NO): NO